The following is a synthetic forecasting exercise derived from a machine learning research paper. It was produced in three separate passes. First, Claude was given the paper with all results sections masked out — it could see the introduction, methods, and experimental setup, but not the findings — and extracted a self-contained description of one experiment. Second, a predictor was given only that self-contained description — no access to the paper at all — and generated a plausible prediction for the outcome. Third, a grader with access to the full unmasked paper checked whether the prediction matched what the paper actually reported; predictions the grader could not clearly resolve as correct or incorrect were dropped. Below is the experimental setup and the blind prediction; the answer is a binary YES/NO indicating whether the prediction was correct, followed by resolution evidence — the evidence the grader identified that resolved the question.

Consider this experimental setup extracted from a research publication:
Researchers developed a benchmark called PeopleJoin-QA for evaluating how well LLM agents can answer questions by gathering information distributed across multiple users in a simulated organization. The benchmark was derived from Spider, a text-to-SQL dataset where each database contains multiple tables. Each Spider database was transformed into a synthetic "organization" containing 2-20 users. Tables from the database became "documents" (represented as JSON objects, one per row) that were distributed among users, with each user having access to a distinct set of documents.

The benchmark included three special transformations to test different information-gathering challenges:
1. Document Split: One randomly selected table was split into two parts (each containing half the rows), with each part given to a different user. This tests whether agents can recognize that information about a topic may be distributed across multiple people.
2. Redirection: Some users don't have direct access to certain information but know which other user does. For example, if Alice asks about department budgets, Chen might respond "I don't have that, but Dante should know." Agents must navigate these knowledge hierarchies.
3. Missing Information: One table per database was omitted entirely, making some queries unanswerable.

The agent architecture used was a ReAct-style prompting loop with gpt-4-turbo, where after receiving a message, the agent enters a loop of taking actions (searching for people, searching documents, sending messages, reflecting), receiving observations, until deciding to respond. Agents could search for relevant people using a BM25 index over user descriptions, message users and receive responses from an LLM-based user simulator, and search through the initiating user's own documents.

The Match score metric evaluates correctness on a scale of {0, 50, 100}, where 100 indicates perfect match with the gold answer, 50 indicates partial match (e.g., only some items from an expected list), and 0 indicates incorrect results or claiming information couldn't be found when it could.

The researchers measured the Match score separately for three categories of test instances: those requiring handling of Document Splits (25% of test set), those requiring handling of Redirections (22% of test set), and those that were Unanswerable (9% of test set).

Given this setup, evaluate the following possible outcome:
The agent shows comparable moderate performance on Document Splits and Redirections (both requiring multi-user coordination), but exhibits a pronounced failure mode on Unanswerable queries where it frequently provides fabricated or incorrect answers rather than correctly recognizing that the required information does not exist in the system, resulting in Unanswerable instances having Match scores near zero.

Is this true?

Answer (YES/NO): NO